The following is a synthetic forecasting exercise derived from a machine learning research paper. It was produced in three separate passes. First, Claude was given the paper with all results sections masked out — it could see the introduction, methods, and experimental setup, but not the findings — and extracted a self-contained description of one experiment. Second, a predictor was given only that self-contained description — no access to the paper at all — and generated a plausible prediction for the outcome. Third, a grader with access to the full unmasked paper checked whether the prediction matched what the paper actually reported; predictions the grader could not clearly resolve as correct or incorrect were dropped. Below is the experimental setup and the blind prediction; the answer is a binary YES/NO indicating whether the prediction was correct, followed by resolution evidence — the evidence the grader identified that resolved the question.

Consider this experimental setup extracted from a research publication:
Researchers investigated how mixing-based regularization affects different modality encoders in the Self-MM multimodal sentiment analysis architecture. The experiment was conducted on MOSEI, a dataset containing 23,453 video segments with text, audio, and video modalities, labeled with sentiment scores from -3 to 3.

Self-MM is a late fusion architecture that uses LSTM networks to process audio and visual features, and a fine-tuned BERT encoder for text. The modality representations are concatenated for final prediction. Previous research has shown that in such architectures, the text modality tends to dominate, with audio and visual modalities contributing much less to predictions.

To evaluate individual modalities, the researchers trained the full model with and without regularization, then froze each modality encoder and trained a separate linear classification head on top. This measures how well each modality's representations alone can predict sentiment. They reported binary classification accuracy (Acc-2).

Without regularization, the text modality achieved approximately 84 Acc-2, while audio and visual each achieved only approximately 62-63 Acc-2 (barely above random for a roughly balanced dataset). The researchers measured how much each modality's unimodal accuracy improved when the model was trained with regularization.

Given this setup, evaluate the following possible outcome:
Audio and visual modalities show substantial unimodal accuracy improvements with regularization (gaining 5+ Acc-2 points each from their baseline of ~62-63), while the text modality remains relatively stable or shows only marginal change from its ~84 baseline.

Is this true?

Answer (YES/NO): NO